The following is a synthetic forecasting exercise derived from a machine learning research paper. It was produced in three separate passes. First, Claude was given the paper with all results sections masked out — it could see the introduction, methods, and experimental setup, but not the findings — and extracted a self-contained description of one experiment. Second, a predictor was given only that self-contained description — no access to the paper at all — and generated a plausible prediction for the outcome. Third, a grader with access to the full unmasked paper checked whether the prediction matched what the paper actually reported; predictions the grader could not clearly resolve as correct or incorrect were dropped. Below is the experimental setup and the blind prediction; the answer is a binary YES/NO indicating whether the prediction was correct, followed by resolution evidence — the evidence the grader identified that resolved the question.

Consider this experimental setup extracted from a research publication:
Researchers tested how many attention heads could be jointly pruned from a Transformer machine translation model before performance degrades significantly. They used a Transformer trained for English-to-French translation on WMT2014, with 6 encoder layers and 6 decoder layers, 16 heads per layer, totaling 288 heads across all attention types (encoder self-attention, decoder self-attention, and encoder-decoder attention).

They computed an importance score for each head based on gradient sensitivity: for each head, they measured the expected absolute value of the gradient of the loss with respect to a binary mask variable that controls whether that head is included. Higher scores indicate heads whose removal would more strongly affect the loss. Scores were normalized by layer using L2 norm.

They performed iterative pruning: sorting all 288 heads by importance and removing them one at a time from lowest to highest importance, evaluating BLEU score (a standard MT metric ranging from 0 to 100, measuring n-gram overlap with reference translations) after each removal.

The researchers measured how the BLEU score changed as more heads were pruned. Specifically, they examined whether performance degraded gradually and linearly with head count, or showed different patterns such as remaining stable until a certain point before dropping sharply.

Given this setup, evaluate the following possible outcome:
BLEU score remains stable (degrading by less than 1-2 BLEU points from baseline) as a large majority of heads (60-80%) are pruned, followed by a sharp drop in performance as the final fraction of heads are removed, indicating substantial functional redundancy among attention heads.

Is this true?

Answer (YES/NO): NO